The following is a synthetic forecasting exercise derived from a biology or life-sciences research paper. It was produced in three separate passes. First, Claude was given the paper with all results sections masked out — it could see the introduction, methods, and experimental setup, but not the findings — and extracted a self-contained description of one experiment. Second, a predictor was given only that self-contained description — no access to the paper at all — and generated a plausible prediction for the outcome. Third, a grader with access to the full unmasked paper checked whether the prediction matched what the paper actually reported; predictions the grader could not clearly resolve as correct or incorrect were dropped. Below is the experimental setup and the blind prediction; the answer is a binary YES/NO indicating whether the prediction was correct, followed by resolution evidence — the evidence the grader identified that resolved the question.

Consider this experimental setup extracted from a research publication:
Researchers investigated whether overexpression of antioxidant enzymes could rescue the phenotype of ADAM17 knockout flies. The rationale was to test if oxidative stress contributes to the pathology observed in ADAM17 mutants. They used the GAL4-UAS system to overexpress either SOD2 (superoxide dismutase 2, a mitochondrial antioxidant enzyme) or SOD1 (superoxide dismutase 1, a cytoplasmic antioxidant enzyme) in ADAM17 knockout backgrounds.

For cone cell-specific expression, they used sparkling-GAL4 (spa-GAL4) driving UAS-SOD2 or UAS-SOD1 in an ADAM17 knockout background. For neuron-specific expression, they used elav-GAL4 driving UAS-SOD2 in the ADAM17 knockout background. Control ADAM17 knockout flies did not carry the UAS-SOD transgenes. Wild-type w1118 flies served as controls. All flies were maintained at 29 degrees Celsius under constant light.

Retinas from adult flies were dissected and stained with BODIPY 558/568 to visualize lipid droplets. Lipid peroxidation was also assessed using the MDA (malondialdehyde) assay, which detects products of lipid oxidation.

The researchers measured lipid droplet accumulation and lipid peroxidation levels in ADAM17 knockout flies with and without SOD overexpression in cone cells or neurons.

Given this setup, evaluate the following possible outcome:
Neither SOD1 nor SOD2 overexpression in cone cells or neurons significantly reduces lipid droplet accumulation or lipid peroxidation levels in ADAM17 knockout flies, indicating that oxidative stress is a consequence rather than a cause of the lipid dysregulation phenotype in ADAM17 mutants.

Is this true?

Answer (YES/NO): NO